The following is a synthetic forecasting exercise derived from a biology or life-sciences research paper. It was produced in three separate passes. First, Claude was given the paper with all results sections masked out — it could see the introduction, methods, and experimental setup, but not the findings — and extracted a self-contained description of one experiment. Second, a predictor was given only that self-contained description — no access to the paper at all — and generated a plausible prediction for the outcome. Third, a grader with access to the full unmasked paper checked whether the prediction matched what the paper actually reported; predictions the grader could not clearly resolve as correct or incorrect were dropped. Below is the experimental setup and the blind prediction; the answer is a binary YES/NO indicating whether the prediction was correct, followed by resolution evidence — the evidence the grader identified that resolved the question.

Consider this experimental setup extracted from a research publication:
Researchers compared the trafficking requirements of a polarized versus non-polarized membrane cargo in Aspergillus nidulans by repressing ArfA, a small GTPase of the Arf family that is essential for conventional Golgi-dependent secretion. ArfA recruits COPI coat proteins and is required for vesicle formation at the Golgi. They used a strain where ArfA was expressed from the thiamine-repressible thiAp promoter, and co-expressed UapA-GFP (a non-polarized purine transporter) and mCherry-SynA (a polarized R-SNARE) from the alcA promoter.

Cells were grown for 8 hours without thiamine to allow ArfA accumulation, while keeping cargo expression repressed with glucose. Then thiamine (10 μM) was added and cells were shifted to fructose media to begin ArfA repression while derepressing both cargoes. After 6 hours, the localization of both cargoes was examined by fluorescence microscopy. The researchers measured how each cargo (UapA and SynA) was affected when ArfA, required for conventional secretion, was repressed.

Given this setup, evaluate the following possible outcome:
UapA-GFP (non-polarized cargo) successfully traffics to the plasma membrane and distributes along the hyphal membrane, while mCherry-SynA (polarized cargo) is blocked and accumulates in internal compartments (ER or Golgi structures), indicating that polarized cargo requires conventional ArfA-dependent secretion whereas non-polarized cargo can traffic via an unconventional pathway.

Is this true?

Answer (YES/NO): NO